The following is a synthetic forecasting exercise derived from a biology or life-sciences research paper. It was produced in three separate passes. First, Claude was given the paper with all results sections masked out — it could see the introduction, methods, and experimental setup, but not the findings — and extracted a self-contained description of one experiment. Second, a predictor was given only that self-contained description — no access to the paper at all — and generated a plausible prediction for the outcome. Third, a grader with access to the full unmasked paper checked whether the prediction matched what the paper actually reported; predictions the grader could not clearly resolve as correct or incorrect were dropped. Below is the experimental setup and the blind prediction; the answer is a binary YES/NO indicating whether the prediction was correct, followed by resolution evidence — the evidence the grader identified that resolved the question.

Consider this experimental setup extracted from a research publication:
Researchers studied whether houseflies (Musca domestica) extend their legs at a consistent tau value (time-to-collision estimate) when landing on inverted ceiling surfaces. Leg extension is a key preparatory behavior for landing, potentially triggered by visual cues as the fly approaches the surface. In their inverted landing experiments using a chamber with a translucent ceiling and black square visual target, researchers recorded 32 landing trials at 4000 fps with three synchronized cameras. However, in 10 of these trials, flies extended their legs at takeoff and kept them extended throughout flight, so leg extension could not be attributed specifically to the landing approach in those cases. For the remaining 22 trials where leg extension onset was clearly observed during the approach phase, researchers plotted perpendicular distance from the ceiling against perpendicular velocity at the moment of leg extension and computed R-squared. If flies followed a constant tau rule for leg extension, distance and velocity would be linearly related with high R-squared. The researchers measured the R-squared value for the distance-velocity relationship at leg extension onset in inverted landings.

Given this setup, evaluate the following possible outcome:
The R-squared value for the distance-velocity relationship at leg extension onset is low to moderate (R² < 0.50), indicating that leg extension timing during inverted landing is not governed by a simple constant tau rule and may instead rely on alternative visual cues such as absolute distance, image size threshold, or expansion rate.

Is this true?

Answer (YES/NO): YES